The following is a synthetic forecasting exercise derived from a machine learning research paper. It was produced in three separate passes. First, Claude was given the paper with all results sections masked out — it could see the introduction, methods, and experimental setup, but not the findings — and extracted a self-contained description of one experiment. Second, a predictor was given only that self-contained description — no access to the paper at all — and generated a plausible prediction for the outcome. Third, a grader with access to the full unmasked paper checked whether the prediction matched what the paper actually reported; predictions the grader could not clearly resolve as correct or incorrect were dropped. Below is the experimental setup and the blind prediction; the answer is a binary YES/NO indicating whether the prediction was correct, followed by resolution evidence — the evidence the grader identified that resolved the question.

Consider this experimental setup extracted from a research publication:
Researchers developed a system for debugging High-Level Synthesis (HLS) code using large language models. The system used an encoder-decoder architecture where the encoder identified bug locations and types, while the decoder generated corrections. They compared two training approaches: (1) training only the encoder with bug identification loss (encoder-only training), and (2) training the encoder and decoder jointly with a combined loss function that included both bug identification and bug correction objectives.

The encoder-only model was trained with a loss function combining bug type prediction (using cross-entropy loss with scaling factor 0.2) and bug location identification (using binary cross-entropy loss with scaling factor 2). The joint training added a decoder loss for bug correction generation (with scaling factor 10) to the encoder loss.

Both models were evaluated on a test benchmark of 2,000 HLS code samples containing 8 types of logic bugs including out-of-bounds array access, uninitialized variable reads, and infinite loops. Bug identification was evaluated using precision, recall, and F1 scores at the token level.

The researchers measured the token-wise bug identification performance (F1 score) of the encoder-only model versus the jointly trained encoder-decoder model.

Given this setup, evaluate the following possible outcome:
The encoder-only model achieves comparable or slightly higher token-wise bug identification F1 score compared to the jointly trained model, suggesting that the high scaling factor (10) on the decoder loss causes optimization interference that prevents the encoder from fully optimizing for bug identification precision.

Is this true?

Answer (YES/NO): NO